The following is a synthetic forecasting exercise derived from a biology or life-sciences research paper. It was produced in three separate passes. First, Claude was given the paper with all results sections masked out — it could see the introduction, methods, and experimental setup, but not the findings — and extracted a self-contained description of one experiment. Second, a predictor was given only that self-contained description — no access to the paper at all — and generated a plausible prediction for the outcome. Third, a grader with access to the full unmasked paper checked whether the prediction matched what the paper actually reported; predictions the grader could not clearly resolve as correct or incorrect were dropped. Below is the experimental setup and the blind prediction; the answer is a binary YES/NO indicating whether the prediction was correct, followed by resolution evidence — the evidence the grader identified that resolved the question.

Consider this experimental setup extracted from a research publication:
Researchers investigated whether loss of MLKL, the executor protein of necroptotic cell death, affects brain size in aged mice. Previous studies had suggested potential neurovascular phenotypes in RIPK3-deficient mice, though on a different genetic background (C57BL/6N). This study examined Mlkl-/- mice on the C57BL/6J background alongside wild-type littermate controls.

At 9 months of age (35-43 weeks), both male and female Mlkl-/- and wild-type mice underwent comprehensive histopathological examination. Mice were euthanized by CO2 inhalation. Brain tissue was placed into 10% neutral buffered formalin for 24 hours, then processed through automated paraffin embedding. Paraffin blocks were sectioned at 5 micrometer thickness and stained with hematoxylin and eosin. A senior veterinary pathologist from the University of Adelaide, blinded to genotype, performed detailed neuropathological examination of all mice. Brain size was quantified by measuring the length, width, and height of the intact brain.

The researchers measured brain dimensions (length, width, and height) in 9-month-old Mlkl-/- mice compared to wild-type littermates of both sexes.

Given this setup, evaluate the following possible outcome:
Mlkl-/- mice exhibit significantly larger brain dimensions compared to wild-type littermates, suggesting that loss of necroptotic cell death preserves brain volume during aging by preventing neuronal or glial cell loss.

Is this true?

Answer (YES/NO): NO